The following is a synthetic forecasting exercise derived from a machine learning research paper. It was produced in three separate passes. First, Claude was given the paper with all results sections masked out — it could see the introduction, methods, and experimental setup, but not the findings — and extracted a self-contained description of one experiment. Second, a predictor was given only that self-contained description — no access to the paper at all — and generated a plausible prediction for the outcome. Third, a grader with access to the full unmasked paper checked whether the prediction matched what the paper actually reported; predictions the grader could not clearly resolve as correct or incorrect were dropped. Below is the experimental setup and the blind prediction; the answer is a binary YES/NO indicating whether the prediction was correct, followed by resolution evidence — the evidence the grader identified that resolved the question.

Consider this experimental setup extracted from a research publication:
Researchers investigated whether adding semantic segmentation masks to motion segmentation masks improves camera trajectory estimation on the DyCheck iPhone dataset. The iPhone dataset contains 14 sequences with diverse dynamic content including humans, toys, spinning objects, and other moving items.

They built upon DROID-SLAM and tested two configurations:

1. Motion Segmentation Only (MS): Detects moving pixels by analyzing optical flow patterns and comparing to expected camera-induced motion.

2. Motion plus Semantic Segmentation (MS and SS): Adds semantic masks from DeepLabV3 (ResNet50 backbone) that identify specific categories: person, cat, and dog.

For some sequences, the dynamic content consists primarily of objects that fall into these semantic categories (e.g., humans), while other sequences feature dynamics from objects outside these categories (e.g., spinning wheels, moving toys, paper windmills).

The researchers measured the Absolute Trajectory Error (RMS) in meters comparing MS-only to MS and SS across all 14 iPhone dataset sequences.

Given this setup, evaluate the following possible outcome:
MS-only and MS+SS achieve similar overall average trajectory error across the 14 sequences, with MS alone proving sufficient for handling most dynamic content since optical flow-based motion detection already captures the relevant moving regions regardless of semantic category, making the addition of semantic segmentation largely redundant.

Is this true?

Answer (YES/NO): NO